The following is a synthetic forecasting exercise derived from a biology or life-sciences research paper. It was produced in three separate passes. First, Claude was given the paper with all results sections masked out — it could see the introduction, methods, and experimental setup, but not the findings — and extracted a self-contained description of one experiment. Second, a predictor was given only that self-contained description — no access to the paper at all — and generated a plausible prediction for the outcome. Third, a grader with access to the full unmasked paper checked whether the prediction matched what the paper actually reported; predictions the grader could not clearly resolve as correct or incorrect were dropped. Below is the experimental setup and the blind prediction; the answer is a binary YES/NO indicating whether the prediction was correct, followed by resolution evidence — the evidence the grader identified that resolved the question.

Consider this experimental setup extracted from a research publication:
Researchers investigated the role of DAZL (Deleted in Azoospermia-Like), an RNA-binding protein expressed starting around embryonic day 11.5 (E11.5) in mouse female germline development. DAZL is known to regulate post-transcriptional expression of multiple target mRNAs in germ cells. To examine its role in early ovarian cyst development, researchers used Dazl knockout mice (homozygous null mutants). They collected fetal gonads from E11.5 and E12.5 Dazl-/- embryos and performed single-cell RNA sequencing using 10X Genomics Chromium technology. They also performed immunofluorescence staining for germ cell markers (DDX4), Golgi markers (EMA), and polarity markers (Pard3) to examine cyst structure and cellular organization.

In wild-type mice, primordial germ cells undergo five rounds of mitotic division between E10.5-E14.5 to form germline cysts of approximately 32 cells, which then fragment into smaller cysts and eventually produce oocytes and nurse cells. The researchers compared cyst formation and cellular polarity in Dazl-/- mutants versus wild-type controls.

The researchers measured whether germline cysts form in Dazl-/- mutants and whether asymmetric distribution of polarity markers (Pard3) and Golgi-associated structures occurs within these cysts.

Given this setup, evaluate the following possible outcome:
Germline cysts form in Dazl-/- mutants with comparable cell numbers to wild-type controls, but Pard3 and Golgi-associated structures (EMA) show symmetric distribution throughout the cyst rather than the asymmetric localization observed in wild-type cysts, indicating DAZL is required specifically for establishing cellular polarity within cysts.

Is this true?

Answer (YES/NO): NO